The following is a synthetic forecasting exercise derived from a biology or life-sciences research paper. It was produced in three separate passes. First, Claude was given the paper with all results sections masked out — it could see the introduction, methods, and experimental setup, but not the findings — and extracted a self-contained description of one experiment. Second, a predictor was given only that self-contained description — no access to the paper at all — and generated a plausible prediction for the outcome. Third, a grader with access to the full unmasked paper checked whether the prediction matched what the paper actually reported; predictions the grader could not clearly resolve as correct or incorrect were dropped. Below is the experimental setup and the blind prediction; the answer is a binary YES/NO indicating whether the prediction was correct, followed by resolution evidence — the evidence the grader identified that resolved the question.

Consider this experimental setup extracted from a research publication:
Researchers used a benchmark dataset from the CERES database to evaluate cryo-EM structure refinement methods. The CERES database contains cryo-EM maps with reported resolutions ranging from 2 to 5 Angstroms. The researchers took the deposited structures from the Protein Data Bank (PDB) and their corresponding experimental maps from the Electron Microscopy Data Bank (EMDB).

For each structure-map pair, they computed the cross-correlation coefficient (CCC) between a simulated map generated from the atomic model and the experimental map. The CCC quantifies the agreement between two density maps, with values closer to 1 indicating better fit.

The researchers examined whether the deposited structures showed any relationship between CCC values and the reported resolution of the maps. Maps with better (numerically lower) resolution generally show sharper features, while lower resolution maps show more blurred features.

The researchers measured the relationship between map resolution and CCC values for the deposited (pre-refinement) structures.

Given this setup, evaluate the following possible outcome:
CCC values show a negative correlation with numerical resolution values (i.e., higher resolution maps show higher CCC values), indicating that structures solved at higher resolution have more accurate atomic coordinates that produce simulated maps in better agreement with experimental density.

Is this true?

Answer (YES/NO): YES